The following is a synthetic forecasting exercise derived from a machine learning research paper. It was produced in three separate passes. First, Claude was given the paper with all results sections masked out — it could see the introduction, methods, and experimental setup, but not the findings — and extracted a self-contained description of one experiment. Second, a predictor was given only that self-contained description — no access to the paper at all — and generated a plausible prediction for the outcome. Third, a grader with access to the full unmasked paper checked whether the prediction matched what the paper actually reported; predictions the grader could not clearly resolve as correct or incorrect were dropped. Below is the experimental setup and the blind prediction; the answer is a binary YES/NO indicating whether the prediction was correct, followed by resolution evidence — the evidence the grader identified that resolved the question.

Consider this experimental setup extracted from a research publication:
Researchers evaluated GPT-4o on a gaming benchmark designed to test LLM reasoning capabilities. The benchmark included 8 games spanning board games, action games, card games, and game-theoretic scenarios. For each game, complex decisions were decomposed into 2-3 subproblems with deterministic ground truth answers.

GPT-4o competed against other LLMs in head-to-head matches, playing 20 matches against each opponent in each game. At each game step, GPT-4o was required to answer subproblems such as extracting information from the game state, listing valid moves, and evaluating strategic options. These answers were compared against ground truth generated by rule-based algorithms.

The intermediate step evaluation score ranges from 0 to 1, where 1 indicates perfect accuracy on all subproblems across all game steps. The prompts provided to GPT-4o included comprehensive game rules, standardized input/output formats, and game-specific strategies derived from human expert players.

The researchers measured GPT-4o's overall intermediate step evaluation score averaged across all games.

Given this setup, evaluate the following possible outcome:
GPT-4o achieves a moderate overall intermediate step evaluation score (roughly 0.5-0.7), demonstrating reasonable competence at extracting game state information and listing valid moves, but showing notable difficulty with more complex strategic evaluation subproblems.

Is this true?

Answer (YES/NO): YES